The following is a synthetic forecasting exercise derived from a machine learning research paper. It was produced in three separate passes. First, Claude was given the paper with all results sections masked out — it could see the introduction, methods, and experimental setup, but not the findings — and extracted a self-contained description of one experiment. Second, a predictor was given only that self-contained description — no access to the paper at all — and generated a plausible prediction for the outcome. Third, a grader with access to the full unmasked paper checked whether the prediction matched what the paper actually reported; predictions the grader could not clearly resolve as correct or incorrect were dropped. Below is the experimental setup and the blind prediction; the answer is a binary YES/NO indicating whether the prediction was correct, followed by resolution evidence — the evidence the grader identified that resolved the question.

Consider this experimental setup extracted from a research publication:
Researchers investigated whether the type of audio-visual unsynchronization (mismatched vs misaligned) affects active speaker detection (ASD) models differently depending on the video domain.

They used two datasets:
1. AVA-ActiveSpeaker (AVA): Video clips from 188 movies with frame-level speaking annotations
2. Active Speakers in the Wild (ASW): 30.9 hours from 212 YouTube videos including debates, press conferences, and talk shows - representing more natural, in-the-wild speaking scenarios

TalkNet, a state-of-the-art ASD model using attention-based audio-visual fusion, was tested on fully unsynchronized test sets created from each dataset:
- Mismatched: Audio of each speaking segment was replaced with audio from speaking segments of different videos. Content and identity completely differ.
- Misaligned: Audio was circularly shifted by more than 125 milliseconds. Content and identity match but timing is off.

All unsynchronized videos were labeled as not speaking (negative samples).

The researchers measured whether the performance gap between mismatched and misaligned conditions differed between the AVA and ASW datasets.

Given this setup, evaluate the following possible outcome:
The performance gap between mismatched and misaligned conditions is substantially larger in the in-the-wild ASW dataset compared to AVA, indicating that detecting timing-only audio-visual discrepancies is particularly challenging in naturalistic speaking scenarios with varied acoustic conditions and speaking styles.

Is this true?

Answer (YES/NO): NO